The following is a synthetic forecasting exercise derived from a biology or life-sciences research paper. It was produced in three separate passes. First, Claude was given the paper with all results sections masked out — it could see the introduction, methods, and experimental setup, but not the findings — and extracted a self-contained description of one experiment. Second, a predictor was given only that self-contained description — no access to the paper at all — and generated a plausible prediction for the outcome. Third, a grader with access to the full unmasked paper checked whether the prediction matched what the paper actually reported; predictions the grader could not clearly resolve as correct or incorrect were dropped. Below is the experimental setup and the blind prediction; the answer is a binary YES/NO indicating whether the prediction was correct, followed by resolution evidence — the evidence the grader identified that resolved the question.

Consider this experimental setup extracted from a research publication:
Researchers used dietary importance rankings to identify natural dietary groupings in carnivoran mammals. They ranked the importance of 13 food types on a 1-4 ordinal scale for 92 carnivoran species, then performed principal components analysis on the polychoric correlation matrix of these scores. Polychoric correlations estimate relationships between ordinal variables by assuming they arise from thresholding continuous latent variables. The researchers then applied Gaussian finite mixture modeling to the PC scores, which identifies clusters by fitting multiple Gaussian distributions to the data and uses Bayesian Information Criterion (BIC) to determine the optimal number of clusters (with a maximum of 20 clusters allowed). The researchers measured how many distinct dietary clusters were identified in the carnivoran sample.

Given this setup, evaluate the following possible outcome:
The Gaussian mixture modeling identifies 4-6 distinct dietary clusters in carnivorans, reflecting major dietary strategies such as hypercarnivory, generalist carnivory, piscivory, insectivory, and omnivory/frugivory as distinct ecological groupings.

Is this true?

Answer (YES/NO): NO